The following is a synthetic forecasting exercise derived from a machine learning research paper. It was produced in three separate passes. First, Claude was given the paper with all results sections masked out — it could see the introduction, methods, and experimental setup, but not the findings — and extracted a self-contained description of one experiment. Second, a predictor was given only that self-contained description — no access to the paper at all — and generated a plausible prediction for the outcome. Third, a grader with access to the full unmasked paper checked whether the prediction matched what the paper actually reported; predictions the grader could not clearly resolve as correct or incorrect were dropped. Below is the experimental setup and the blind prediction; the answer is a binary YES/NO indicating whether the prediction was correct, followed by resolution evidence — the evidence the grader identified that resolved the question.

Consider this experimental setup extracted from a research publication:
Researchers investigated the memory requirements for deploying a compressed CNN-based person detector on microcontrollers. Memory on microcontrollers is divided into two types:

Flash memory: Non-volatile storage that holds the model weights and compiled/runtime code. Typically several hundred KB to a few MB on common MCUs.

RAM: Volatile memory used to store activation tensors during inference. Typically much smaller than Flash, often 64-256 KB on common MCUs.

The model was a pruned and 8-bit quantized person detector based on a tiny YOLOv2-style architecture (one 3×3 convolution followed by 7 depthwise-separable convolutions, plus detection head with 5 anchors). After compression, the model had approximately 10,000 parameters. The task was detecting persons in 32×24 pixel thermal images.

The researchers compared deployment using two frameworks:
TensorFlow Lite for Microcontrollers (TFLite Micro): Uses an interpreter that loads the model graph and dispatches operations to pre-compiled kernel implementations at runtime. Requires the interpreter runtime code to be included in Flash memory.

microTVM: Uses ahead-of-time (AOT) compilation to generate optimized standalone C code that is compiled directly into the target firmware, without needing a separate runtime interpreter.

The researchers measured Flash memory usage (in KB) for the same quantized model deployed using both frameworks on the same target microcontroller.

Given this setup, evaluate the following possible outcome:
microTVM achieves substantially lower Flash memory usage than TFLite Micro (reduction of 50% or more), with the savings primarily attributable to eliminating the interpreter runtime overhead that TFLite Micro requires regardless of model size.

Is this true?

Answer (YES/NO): YES